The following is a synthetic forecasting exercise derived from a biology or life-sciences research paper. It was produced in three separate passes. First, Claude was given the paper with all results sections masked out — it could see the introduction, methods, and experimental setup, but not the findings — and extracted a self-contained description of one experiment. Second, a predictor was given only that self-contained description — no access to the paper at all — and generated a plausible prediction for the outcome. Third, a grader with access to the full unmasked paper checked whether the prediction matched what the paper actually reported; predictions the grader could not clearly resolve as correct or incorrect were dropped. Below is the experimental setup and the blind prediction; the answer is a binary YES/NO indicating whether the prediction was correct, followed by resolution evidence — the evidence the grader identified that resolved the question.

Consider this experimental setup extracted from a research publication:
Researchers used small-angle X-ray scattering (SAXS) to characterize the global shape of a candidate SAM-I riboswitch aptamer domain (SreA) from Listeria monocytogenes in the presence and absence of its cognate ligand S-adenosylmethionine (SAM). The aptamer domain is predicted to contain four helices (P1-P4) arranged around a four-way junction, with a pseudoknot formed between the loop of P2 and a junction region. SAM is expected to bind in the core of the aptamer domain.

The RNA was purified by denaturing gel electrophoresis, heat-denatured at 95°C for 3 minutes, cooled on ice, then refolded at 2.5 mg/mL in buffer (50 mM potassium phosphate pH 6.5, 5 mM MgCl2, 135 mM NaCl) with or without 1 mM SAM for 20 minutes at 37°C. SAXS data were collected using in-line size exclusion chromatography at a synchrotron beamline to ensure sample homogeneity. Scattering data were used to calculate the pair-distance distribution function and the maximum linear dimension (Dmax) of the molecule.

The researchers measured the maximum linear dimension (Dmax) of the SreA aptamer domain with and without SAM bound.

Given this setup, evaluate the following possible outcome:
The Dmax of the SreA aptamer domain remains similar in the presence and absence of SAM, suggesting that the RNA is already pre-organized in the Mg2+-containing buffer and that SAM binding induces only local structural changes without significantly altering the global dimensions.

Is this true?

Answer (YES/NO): NO